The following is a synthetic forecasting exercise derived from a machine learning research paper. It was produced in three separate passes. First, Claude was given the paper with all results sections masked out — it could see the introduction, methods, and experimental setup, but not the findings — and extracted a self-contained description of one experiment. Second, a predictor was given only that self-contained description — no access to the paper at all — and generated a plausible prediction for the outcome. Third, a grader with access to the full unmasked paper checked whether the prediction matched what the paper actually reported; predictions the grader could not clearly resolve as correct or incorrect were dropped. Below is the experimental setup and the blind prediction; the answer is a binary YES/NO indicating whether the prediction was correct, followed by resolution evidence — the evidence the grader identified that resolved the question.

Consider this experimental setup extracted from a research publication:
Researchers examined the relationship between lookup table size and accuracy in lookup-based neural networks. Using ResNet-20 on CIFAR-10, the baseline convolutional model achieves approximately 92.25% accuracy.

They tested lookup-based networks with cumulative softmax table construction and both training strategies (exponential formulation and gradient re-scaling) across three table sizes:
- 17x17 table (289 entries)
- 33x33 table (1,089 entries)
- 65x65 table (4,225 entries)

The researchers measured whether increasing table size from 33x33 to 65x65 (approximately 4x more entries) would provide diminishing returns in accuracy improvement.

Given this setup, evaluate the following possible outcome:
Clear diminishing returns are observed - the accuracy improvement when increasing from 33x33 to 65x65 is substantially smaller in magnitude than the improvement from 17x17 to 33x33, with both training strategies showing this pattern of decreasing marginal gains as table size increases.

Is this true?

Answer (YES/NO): YES